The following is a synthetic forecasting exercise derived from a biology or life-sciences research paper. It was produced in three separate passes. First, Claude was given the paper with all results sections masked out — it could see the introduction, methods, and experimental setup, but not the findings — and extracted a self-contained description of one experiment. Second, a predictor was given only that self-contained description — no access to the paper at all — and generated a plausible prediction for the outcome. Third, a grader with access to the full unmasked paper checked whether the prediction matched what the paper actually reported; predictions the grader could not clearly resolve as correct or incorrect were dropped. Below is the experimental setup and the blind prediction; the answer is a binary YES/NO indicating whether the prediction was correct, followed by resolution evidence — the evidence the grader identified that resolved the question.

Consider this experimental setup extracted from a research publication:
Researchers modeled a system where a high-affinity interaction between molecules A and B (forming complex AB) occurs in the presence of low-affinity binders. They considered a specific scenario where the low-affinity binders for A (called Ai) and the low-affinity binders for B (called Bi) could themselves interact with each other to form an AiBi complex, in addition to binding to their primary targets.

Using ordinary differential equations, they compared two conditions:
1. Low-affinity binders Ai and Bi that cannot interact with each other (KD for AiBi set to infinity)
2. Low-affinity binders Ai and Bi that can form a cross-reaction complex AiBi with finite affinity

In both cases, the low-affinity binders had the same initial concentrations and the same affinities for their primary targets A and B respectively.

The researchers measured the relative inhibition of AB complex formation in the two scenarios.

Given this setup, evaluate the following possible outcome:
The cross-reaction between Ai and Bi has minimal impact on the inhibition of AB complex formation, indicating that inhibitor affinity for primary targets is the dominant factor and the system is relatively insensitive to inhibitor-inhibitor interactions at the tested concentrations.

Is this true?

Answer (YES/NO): NO